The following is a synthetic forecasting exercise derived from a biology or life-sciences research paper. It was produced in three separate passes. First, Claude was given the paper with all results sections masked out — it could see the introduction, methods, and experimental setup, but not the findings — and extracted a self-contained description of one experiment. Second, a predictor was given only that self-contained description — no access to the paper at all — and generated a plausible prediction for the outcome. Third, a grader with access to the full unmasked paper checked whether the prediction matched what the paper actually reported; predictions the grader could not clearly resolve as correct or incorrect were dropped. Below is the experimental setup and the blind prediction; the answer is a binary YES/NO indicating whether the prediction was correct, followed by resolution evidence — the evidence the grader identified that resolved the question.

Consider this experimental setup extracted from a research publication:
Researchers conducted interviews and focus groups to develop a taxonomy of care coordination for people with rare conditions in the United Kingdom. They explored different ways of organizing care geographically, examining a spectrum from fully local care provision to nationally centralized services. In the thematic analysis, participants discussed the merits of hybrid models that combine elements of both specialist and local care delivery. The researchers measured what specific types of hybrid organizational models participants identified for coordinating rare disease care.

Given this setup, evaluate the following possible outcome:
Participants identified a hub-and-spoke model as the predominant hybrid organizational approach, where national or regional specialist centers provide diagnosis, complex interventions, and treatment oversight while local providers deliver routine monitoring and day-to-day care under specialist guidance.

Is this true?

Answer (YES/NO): NO